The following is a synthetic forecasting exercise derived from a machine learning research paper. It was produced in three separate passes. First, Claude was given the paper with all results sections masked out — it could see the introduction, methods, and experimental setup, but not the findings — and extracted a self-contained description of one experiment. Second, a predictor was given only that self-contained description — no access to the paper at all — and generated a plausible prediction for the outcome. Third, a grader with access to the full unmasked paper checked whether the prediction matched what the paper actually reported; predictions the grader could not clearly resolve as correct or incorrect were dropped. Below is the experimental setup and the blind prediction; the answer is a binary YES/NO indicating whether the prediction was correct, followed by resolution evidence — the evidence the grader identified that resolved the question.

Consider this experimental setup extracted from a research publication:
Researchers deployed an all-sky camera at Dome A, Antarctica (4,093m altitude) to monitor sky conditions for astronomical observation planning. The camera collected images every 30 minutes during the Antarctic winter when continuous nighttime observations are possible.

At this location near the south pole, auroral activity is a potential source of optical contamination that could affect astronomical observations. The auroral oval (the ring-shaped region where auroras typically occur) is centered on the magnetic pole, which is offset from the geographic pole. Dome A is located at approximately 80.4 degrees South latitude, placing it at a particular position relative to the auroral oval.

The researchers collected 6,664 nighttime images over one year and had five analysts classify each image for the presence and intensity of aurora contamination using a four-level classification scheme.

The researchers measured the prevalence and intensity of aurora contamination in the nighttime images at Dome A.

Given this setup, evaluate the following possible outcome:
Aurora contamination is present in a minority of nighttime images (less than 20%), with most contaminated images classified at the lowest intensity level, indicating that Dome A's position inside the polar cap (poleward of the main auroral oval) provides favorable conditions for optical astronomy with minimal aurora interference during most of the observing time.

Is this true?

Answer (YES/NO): NO